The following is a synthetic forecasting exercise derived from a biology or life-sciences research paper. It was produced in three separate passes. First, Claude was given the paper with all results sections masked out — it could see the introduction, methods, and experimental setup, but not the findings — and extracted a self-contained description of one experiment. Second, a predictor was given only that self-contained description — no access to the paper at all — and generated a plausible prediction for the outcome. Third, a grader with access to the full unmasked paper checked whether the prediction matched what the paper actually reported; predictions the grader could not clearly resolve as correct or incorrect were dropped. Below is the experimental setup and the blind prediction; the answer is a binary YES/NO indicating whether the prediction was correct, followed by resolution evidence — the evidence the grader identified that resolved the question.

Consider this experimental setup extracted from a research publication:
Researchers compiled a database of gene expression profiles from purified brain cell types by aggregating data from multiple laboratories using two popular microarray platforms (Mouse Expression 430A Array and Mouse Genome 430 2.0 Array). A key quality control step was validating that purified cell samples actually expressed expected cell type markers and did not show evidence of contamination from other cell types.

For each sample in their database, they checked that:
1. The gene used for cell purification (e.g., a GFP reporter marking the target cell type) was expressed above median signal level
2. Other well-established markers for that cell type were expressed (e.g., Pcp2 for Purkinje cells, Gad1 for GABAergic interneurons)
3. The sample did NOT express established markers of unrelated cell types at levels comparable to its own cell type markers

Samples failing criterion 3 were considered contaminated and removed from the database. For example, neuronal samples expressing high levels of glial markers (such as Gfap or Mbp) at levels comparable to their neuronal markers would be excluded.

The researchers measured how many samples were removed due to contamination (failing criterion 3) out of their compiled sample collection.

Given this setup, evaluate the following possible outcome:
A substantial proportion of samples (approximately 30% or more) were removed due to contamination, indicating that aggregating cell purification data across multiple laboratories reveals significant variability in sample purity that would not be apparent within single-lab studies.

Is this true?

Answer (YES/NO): NO